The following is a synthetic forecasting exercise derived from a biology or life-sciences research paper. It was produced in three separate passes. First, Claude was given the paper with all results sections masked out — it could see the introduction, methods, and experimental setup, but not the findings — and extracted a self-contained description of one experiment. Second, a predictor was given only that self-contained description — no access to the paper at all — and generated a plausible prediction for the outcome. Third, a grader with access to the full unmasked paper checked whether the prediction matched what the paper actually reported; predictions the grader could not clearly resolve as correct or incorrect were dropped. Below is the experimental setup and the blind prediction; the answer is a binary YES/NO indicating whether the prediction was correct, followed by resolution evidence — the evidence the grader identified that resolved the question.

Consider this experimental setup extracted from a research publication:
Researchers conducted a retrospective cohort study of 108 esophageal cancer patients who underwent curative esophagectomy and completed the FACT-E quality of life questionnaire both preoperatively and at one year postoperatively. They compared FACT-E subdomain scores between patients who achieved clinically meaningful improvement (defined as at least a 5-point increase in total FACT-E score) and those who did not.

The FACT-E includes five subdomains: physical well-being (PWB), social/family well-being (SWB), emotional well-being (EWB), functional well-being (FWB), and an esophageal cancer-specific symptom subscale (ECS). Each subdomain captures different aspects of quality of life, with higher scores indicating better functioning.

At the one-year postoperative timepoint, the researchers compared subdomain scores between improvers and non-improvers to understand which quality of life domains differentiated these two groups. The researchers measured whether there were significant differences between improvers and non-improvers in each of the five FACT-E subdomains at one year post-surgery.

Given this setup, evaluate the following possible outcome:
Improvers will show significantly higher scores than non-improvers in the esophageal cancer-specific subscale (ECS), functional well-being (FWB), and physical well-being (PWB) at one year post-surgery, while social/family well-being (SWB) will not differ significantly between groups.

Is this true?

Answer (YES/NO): YES